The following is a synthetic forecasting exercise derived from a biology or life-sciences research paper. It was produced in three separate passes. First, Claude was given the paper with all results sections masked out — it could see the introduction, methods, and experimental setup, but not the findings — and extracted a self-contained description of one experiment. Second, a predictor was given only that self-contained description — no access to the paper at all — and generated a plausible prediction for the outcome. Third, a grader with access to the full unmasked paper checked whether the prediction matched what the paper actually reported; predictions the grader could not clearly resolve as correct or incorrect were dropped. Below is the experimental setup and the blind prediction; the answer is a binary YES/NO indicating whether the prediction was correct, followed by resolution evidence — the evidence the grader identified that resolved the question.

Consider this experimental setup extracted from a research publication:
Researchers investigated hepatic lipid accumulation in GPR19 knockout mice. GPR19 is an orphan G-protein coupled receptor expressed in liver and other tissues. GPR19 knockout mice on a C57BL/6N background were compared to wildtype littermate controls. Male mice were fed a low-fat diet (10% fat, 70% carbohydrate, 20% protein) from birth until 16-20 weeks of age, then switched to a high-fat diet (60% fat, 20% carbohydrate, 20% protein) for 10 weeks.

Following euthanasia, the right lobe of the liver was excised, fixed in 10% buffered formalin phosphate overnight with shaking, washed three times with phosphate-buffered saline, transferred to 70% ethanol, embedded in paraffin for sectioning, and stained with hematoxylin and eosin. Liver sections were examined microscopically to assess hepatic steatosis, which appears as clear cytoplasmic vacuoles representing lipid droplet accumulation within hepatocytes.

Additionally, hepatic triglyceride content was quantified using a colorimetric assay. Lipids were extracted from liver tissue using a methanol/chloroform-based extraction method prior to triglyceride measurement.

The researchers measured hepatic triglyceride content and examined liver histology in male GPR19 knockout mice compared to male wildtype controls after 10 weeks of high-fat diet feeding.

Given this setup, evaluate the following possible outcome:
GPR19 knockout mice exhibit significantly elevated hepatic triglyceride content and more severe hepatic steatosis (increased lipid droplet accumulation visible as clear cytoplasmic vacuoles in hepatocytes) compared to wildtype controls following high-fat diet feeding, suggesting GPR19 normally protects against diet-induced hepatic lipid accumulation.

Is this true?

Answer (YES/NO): NO